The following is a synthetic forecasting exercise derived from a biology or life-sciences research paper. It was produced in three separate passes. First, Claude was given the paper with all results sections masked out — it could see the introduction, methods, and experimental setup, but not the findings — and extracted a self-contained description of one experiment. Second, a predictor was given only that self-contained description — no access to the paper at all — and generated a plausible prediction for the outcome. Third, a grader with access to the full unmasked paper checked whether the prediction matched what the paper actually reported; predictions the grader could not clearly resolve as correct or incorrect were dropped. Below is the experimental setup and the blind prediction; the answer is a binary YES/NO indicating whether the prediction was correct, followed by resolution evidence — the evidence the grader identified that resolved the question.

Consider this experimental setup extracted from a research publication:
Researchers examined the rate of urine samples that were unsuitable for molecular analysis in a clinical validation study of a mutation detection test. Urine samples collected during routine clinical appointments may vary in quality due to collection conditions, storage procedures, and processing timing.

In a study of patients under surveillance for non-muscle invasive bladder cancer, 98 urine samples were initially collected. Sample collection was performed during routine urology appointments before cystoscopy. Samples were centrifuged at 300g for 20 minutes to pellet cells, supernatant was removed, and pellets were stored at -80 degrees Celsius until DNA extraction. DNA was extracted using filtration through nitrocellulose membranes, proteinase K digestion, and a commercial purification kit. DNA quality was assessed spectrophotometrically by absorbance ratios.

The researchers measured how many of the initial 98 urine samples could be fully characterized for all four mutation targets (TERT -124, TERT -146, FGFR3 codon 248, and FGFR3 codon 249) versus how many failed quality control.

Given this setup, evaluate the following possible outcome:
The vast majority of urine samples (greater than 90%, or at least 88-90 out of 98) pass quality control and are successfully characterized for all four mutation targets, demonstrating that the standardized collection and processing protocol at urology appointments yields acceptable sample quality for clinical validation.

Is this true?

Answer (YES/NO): NO